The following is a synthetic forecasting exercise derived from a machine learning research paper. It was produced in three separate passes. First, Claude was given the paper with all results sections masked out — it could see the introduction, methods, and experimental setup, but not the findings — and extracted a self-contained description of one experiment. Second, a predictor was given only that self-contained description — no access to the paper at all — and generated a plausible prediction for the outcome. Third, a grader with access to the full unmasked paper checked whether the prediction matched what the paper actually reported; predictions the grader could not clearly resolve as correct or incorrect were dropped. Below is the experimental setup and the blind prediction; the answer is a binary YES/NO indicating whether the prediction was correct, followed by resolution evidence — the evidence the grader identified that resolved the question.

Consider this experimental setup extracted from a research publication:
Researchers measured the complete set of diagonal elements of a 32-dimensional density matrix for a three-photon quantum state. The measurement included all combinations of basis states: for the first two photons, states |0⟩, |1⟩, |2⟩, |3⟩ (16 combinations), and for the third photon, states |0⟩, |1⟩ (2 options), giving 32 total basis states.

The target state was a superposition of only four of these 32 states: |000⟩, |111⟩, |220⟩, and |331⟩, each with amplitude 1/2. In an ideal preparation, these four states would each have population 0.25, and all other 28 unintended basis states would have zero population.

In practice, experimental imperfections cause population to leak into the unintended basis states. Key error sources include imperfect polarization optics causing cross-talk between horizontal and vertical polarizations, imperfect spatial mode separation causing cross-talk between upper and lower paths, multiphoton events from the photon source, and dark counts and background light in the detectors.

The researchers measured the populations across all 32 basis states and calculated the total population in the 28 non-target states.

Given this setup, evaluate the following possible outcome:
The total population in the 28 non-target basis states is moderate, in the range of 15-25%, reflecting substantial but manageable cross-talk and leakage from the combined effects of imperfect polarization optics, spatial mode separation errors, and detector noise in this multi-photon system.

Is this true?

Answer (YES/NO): NO